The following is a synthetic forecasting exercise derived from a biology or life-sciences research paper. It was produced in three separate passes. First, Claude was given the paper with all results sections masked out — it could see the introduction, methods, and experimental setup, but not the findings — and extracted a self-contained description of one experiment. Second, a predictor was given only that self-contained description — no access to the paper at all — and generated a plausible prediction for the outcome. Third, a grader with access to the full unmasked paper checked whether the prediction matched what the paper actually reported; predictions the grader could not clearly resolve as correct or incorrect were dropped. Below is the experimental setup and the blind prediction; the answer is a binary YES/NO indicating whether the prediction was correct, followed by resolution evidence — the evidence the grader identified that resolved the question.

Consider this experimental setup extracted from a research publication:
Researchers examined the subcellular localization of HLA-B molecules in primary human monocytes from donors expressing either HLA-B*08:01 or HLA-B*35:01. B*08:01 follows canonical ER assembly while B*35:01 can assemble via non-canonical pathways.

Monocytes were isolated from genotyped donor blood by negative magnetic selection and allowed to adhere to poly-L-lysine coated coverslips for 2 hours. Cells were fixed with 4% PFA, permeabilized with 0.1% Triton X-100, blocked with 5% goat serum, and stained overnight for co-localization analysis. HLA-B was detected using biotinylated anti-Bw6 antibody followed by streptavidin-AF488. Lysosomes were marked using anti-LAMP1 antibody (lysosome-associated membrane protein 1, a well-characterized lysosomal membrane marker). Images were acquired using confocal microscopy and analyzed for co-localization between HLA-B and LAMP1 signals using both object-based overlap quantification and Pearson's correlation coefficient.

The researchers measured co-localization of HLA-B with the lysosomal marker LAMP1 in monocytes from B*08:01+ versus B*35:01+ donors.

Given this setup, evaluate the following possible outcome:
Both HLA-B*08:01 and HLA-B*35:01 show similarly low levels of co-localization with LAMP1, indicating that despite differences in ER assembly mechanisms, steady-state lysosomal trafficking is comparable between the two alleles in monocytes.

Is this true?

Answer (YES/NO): NO